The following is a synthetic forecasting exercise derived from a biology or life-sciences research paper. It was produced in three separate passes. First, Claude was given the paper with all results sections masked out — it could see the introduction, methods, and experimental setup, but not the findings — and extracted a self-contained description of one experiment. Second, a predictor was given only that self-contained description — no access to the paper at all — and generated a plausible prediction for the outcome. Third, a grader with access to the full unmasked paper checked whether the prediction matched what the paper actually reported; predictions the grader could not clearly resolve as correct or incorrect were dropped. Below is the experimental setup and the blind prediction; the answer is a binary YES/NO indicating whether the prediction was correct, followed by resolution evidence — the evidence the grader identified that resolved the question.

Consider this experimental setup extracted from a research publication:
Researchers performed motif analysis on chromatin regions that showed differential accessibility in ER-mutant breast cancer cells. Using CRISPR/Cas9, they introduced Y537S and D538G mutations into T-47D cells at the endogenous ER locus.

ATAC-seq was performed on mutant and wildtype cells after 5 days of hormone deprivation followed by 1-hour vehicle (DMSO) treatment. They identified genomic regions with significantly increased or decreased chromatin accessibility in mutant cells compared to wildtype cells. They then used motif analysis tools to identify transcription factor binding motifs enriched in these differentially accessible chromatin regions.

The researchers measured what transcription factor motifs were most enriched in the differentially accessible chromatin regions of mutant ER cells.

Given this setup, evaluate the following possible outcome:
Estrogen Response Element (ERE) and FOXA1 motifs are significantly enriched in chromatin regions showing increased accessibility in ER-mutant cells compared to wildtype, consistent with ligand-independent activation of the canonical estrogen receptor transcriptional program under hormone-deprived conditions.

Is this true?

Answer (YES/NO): NO